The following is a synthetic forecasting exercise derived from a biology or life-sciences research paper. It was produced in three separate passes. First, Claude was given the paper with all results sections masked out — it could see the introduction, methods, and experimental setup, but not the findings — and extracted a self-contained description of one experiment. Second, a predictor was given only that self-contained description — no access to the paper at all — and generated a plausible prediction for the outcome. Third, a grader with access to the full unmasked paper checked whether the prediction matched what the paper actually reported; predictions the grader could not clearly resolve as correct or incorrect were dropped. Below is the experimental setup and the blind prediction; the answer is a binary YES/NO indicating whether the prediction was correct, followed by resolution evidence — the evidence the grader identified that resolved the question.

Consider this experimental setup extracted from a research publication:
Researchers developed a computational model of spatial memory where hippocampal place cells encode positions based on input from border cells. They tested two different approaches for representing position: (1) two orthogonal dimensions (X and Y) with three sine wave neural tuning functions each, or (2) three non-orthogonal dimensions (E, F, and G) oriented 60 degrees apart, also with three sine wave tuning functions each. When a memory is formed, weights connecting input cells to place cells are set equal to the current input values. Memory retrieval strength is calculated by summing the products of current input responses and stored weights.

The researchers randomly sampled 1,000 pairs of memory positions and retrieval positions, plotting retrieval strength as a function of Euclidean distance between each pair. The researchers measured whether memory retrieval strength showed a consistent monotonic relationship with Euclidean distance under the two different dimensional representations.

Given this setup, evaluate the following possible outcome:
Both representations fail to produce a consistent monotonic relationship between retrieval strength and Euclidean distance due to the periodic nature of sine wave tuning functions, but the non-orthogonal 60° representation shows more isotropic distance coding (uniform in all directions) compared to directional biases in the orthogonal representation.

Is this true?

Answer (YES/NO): NO